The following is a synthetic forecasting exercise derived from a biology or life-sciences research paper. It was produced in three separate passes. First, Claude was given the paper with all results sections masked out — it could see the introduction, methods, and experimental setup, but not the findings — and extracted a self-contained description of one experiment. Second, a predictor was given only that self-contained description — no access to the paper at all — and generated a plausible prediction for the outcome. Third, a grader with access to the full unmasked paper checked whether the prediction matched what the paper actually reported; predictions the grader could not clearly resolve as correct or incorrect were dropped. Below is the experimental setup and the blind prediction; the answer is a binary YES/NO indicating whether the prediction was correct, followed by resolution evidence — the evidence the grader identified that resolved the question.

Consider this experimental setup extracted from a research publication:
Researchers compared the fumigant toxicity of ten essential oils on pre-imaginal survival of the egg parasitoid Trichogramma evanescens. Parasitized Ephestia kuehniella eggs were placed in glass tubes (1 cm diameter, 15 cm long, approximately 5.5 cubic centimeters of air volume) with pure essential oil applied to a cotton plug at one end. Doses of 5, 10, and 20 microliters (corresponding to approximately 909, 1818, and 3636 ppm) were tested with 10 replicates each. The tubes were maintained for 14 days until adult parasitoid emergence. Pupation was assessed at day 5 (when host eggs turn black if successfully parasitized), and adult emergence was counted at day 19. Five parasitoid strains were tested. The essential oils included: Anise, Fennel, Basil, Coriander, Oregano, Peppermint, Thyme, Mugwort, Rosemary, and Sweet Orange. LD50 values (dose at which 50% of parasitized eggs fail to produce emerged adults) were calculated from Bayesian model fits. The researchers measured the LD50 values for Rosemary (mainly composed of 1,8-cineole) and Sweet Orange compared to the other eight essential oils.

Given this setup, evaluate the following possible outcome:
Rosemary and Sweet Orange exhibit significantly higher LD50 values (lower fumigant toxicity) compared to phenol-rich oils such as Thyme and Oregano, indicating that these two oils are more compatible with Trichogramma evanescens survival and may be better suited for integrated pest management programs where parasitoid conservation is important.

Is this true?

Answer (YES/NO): YES